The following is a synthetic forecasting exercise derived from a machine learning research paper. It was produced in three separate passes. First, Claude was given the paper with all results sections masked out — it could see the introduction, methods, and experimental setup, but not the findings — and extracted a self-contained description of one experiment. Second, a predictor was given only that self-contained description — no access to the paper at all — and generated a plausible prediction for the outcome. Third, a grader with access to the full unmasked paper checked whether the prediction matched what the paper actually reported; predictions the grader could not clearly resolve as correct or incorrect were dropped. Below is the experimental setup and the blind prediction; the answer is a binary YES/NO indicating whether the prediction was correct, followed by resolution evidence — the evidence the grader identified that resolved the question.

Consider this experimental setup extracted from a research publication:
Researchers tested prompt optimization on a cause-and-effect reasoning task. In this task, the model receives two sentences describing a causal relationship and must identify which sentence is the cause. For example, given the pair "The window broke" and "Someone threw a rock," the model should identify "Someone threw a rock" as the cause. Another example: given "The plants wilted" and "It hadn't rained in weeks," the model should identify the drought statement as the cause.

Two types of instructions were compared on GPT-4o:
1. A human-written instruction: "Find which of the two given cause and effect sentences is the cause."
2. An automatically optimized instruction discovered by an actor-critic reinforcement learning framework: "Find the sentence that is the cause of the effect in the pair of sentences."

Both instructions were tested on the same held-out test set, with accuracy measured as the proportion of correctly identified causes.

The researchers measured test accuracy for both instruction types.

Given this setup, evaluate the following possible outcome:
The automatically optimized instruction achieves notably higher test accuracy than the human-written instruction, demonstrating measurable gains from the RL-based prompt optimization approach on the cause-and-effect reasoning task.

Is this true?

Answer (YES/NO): NO